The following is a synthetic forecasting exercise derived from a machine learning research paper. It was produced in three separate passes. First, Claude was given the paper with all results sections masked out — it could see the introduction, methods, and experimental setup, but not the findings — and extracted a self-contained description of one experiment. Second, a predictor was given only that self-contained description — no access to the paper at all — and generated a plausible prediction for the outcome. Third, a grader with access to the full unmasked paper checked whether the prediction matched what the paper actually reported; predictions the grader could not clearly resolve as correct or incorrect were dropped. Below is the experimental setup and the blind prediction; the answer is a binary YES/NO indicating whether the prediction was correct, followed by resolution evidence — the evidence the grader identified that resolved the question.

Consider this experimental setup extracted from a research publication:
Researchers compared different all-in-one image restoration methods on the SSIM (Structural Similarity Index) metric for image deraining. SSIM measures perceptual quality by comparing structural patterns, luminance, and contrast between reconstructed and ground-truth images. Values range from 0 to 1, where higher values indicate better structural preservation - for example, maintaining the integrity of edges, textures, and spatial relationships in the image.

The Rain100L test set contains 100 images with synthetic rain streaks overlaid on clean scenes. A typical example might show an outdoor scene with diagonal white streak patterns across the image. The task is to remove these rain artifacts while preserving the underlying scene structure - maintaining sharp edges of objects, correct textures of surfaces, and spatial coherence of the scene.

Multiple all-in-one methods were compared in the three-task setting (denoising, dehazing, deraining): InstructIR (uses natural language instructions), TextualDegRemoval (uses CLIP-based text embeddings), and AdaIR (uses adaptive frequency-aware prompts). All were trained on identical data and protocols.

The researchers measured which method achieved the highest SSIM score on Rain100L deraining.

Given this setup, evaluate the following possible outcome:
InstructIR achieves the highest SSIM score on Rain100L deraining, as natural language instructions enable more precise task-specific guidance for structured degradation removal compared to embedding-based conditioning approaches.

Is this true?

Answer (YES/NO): NO